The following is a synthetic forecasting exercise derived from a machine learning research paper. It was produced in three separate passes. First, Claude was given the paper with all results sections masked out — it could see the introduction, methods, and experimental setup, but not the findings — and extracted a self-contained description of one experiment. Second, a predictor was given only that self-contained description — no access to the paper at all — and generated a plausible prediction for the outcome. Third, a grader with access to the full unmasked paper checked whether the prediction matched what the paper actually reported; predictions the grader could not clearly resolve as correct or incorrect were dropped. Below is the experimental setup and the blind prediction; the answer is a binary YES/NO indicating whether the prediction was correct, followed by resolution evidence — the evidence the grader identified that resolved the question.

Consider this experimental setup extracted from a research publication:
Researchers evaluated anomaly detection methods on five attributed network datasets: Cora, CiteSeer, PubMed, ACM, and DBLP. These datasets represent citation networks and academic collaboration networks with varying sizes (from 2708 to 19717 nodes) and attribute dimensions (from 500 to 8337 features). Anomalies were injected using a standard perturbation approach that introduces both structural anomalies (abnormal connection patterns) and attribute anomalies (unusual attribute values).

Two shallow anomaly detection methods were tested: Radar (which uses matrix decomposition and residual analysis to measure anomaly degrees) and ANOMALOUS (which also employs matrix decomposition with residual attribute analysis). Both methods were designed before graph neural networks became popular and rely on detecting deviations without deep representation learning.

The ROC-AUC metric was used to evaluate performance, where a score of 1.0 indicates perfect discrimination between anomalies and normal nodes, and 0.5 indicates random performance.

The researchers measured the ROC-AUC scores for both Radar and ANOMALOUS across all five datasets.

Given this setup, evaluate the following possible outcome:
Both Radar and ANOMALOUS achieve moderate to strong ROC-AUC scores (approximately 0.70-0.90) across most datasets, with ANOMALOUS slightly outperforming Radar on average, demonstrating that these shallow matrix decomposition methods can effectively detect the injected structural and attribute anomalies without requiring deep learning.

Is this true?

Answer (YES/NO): NO